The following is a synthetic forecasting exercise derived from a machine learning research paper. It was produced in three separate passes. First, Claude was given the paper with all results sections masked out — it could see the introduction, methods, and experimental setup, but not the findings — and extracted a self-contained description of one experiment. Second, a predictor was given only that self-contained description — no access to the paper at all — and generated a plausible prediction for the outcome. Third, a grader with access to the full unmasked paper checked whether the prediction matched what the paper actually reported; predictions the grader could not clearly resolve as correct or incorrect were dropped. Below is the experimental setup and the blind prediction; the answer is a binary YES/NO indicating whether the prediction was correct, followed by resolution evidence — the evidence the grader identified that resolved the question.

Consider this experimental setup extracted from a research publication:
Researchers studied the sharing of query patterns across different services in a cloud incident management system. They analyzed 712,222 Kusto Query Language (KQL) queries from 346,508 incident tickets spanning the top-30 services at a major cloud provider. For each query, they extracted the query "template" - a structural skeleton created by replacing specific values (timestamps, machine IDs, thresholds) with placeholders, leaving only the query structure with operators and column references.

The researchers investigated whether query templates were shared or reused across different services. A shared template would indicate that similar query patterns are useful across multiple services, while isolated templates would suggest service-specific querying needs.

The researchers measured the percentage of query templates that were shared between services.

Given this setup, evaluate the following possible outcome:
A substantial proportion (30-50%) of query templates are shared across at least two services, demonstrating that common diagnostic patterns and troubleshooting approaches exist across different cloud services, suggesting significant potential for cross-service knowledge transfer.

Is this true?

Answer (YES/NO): NO